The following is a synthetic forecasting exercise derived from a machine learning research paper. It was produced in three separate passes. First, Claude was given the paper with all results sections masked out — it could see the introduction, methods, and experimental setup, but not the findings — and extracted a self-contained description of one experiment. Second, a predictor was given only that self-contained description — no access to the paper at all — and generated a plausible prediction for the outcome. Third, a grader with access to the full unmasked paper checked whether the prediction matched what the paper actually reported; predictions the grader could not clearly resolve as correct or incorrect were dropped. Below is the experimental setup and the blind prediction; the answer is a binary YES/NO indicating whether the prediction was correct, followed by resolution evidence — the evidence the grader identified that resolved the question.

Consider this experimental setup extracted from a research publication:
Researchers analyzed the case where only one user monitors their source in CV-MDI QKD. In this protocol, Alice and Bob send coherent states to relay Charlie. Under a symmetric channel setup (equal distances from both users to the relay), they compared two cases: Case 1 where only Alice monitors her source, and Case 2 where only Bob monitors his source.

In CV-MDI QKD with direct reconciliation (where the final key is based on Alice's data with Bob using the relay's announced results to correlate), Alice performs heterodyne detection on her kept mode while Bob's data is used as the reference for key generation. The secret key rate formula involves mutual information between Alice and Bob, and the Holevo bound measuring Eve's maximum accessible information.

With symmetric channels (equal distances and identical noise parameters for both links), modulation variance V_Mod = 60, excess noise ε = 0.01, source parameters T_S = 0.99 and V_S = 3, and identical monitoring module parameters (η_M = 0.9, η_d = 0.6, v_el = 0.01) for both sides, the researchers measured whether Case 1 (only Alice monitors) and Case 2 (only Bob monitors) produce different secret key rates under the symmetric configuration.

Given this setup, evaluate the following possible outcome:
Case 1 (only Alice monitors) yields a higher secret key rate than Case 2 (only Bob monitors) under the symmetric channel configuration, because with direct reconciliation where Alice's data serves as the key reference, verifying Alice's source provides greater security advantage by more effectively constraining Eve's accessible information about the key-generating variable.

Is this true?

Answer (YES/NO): YES